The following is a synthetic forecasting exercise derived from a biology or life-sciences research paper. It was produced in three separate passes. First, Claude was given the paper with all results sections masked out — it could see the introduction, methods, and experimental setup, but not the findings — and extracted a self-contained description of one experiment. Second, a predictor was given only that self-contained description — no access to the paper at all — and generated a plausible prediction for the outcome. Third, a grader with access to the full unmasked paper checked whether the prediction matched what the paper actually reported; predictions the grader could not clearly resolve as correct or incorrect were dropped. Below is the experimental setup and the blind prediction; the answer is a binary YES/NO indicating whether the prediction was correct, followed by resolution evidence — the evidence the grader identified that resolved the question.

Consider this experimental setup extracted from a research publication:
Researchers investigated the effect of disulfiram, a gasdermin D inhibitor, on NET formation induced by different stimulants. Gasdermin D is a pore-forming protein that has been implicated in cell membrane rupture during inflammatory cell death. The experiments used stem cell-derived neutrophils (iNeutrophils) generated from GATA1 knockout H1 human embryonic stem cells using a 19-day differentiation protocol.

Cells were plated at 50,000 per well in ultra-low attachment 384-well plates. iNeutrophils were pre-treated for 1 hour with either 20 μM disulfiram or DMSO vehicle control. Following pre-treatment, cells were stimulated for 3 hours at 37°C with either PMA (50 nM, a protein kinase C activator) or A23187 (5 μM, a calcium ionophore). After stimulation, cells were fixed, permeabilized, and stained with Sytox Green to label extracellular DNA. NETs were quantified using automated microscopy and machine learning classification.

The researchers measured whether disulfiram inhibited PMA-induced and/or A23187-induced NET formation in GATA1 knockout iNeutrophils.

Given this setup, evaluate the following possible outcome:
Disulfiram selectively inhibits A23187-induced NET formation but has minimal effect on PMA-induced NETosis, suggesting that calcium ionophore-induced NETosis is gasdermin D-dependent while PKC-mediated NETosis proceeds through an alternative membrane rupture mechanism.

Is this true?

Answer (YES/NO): NO